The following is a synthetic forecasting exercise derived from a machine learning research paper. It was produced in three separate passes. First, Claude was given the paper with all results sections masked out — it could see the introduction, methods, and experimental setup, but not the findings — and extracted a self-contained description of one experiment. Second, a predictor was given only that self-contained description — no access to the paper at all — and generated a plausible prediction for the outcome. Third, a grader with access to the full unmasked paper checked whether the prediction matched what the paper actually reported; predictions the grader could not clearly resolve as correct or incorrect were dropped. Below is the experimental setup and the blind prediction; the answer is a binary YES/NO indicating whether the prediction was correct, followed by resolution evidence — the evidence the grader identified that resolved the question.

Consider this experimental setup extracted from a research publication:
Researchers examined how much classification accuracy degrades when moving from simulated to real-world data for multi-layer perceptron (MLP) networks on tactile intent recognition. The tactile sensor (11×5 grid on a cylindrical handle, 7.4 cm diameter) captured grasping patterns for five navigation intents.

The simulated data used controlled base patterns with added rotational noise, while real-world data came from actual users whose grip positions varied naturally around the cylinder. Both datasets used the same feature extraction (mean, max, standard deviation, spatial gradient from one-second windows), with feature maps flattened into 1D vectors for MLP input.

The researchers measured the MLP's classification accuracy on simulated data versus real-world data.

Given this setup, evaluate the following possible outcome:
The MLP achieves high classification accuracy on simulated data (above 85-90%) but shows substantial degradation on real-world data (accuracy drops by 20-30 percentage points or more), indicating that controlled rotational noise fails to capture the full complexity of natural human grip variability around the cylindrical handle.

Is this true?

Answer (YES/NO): NO